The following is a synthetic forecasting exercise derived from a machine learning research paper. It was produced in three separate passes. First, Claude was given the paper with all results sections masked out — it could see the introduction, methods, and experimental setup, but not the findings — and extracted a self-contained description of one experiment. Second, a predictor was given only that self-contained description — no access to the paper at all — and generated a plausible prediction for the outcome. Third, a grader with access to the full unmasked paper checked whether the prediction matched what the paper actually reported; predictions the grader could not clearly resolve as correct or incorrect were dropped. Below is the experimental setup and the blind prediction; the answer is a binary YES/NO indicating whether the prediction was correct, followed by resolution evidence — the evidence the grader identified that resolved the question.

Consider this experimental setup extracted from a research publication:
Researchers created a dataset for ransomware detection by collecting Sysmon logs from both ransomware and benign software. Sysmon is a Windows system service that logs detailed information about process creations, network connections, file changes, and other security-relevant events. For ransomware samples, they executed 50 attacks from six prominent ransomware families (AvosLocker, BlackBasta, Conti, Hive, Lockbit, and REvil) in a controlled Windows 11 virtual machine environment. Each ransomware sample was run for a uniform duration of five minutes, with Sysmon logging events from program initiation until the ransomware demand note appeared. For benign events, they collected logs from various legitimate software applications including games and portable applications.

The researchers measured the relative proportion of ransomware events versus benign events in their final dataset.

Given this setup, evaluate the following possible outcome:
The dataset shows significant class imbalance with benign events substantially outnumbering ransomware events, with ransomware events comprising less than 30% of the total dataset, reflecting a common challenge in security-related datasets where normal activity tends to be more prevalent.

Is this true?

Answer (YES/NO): YES